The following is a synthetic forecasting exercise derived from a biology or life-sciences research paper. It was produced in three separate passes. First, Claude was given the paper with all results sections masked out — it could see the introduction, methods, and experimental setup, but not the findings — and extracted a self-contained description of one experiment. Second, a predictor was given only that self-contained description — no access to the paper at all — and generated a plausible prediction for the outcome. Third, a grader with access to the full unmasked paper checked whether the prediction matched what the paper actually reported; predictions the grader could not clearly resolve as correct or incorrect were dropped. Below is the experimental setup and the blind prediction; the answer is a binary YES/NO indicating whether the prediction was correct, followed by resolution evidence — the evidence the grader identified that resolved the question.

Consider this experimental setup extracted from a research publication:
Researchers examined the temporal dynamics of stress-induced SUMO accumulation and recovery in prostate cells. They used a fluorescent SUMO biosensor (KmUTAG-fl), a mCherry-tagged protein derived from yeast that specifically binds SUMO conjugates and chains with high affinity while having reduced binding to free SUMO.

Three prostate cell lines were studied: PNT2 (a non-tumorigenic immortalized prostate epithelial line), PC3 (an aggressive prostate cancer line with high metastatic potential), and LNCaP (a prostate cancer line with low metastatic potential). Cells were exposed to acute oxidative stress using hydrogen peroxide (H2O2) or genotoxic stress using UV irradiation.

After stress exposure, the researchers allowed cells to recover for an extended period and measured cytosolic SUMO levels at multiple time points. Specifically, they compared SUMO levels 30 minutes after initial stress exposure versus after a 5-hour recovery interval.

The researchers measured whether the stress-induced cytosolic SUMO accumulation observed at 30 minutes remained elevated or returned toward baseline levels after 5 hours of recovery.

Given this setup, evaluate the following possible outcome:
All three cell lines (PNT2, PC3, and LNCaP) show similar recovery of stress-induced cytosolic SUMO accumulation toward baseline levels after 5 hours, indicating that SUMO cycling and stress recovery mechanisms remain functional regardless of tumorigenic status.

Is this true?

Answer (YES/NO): NO